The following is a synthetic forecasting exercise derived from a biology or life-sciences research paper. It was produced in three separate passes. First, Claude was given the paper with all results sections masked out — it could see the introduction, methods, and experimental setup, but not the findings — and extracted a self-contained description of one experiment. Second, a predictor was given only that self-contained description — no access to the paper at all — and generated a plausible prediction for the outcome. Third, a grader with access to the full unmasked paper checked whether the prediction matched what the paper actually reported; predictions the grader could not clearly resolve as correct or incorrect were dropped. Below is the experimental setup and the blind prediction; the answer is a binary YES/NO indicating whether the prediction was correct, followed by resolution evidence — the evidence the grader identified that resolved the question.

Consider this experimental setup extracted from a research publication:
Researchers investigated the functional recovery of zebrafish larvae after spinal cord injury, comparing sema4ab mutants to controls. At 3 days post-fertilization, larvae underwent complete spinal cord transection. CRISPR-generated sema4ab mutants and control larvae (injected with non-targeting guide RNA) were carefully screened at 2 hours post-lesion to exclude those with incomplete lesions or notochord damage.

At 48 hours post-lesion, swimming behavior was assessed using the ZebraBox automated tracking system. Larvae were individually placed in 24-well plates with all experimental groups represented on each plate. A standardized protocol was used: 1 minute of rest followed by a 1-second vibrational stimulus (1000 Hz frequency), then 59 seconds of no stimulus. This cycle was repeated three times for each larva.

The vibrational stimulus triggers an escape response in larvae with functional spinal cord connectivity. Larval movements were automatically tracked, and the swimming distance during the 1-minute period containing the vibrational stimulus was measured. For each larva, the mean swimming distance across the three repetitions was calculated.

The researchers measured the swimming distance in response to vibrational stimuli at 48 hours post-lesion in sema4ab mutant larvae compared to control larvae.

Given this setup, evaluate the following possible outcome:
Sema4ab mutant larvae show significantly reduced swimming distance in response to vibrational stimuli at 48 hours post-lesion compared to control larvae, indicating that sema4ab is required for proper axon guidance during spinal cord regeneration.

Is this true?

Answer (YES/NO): NO